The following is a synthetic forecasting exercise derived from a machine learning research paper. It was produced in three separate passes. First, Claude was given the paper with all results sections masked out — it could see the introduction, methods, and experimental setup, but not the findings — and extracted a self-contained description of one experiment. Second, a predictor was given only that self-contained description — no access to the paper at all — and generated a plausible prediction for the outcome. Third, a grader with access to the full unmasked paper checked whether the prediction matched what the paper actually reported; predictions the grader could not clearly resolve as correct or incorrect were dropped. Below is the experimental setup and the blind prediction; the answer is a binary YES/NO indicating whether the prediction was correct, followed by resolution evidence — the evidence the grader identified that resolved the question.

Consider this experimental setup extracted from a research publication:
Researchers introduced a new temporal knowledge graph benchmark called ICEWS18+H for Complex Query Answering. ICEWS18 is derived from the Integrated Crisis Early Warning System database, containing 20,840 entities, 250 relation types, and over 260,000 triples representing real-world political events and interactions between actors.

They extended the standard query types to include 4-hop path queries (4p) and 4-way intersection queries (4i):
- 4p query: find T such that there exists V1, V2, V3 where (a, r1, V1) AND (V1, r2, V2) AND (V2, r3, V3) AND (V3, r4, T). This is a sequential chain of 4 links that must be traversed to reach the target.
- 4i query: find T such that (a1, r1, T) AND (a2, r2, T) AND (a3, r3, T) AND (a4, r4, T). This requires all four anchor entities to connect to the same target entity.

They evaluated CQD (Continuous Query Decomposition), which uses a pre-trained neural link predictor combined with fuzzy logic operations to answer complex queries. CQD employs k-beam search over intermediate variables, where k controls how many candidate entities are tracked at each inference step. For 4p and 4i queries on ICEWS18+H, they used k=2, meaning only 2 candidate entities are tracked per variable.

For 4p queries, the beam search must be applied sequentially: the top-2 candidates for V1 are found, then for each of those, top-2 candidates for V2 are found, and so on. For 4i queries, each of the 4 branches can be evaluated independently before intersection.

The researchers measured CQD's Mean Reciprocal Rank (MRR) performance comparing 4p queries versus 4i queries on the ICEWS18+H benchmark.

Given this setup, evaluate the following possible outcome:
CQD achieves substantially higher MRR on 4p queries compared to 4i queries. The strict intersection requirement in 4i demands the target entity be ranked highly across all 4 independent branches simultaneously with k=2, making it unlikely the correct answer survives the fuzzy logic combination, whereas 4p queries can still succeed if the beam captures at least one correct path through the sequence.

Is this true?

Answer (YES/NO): NO